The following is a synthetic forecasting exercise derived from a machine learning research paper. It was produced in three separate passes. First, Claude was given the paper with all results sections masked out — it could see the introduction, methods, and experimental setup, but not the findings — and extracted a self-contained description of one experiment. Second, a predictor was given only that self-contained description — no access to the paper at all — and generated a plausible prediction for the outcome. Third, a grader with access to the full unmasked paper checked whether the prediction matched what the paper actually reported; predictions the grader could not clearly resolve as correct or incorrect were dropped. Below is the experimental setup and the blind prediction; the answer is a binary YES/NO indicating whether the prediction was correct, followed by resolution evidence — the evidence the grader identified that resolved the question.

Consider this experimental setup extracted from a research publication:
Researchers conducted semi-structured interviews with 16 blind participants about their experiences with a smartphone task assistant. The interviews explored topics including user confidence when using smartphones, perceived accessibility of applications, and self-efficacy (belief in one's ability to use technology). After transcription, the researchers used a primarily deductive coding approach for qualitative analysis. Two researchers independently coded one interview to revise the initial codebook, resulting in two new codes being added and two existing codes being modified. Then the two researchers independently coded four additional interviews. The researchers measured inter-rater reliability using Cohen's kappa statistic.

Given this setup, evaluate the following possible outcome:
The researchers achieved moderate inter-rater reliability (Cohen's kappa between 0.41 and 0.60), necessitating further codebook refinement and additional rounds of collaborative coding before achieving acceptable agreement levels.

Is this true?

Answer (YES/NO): NO